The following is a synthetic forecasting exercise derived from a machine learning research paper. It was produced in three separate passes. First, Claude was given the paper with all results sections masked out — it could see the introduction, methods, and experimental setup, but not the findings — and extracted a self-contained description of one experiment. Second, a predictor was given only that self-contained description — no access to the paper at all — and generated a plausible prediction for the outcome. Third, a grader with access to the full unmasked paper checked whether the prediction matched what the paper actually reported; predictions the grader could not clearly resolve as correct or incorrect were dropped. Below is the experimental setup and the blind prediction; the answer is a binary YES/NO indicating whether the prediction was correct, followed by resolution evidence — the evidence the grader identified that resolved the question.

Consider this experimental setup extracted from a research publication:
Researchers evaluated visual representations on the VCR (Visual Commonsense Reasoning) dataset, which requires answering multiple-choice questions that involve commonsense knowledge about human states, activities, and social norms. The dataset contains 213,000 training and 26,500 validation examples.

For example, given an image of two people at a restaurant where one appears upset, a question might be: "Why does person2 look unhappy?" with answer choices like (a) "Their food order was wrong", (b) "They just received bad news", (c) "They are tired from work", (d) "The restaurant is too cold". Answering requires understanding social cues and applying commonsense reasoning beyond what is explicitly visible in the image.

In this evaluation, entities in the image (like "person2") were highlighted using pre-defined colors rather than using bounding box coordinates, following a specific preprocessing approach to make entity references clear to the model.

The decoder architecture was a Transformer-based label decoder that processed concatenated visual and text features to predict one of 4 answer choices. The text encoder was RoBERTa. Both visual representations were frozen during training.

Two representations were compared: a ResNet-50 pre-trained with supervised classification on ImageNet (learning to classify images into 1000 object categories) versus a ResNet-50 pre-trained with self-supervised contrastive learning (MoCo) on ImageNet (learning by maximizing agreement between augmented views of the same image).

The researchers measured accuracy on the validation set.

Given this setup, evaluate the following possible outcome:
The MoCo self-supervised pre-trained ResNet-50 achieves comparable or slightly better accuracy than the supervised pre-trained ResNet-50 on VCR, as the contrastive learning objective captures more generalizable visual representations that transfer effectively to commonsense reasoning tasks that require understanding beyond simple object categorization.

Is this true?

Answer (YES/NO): NO